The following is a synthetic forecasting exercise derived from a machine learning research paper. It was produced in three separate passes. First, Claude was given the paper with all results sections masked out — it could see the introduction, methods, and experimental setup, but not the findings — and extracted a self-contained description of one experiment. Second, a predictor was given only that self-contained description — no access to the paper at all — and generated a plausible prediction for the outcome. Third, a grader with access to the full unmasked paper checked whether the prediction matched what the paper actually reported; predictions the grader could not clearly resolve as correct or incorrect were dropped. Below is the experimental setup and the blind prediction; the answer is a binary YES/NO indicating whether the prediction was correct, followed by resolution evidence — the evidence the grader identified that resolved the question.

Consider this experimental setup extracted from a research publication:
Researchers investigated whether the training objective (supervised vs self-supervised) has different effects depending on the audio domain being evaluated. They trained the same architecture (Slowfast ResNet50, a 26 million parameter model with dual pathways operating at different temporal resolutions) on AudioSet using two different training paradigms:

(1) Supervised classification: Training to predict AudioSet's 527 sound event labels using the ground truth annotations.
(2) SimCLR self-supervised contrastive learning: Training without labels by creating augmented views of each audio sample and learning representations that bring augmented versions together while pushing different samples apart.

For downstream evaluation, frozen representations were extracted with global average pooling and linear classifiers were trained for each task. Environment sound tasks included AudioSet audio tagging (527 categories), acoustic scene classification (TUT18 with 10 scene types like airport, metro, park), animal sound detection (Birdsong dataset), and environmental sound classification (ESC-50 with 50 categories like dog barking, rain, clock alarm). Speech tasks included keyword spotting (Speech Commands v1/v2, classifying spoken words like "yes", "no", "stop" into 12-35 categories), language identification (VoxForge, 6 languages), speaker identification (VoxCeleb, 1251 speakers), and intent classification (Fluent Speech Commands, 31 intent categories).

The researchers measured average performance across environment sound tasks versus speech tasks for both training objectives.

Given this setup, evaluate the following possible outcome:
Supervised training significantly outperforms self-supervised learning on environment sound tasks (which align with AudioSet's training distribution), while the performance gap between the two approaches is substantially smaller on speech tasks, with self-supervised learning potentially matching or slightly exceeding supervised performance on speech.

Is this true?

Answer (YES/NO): NO